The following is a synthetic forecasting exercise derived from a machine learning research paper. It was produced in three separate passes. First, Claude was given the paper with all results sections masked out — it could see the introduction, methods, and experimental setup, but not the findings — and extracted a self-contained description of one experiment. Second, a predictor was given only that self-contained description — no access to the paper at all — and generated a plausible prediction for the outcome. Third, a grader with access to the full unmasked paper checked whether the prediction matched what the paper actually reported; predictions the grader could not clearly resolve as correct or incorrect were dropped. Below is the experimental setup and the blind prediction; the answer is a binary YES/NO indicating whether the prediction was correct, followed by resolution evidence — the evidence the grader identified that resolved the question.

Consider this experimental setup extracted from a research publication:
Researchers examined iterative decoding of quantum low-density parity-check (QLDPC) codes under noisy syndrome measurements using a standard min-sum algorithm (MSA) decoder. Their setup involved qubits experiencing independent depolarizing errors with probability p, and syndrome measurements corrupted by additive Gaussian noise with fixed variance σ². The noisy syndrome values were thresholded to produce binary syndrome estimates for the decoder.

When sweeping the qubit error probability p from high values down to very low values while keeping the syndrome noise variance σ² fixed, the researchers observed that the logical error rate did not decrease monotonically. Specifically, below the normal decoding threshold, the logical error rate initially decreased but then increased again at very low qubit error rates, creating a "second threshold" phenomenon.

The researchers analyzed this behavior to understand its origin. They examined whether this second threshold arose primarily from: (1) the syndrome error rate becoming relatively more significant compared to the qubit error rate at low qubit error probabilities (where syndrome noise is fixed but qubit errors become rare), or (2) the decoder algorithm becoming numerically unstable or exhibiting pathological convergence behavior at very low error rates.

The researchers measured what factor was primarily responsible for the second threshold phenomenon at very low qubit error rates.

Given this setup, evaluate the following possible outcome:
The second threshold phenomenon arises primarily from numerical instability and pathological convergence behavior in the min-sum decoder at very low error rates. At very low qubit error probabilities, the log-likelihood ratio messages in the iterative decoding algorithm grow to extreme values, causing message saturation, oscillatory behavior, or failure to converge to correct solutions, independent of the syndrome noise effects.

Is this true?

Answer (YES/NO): NO